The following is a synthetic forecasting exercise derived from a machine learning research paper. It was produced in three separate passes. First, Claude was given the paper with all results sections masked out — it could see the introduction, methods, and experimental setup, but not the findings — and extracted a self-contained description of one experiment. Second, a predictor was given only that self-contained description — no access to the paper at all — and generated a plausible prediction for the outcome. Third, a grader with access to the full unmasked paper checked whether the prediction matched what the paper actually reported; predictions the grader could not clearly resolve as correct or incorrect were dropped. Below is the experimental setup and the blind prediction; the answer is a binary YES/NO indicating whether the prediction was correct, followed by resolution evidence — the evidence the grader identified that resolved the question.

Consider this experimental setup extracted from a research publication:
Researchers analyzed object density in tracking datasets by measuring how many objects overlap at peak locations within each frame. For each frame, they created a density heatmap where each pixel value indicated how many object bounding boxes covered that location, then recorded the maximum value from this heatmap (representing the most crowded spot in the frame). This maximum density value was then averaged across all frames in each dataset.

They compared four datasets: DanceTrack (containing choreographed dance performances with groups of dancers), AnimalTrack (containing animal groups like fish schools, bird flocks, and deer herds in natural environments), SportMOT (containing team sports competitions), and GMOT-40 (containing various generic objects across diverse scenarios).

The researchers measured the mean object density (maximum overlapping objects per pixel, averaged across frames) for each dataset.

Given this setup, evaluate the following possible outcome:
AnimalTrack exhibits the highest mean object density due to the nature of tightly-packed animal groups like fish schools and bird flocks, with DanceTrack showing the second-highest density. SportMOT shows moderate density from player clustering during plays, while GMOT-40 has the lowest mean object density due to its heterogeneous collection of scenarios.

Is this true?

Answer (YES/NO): NO